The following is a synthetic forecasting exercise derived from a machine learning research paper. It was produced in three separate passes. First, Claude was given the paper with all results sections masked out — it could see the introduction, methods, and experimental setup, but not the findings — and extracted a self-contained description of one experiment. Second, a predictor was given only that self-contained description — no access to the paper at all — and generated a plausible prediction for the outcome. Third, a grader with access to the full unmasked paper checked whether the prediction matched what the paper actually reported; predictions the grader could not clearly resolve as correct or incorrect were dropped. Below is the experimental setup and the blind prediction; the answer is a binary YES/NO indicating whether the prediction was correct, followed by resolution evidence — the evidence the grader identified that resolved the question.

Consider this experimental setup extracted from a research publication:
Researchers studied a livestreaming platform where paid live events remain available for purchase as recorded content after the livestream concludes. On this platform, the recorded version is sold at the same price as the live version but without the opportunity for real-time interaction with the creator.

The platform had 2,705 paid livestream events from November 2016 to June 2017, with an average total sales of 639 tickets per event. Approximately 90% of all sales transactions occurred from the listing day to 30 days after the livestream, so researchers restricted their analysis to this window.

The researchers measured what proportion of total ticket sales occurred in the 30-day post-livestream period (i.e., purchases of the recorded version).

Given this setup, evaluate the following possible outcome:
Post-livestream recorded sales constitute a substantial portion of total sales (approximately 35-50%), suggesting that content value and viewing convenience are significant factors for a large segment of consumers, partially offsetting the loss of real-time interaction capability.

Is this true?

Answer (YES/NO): NO